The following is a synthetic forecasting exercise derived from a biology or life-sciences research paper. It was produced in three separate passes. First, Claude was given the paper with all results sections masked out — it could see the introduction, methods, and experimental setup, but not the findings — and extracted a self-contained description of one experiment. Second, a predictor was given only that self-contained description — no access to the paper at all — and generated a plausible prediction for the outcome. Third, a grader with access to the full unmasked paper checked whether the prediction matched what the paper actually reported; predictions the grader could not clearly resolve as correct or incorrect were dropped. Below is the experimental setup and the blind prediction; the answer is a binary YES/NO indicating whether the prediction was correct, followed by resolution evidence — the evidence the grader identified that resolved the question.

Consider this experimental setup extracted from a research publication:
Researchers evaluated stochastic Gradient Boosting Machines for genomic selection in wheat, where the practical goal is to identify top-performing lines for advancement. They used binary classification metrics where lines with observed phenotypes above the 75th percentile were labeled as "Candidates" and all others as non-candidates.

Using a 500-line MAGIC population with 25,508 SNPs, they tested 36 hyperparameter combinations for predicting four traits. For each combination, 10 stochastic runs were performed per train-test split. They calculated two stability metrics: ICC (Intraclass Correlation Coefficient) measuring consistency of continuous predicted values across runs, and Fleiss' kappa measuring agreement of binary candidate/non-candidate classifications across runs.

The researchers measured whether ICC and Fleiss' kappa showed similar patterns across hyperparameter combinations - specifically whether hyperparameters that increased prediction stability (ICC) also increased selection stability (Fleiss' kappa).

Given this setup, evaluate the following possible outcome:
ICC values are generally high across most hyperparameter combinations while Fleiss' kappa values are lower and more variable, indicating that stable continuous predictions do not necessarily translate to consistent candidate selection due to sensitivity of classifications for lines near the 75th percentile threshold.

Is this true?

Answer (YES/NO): NO